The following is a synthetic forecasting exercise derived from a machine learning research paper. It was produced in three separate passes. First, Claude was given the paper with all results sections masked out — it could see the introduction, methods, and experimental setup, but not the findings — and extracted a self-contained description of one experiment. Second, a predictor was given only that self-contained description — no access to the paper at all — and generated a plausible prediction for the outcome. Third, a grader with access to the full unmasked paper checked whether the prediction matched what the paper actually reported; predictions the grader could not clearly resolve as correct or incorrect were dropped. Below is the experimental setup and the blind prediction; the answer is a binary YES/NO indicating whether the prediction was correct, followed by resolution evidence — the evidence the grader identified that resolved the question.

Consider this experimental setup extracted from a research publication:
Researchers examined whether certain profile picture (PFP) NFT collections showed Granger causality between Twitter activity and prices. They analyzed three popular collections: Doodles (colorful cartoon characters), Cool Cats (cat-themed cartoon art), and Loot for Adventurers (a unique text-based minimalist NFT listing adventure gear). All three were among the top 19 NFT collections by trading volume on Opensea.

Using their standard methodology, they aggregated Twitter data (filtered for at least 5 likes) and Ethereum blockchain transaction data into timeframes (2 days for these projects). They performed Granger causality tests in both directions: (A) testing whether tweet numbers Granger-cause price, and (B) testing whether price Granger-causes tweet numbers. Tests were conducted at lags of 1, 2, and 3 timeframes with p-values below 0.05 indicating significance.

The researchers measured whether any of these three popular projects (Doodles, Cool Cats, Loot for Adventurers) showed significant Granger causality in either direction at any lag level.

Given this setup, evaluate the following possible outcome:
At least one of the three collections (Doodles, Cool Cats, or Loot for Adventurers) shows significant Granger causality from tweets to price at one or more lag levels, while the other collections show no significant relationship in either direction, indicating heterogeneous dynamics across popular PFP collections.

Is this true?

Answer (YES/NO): NO